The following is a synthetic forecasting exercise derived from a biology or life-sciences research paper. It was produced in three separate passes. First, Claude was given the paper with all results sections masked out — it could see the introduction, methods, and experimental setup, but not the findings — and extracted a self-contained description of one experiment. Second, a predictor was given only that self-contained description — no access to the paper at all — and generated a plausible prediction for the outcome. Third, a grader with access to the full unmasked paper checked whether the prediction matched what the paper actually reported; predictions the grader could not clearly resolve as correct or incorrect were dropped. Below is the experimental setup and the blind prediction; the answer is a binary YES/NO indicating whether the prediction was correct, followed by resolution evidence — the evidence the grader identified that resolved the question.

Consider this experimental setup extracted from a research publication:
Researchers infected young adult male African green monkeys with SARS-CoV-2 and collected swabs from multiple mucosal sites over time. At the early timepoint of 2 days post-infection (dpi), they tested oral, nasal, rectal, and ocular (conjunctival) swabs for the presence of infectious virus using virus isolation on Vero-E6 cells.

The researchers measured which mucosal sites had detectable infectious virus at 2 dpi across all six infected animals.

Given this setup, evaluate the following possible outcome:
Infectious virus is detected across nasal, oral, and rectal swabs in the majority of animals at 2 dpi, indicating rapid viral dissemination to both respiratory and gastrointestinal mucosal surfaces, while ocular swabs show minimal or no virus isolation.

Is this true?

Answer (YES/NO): YES